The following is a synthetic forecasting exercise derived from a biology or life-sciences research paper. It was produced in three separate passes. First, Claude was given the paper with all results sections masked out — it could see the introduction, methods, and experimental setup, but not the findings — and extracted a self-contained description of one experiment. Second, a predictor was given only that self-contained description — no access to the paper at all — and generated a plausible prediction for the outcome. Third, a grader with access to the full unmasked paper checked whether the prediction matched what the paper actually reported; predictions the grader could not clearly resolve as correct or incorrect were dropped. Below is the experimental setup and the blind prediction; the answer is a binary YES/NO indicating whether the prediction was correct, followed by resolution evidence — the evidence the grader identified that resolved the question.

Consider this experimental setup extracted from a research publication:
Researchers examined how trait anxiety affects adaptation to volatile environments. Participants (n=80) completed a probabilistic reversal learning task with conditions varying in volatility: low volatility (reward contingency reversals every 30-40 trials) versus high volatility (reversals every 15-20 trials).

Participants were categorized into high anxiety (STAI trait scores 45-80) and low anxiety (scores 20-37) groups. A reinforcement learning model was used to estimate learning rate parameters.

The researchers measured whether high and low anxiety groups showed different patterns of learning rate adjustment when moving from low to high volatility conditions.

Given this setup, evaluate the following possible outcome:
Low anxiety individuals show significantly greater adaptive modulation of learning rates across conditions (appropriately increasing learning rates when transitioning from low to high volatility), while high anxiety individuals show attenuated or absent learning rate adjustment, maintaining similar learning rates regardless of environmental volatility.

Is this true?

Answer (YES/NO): NO